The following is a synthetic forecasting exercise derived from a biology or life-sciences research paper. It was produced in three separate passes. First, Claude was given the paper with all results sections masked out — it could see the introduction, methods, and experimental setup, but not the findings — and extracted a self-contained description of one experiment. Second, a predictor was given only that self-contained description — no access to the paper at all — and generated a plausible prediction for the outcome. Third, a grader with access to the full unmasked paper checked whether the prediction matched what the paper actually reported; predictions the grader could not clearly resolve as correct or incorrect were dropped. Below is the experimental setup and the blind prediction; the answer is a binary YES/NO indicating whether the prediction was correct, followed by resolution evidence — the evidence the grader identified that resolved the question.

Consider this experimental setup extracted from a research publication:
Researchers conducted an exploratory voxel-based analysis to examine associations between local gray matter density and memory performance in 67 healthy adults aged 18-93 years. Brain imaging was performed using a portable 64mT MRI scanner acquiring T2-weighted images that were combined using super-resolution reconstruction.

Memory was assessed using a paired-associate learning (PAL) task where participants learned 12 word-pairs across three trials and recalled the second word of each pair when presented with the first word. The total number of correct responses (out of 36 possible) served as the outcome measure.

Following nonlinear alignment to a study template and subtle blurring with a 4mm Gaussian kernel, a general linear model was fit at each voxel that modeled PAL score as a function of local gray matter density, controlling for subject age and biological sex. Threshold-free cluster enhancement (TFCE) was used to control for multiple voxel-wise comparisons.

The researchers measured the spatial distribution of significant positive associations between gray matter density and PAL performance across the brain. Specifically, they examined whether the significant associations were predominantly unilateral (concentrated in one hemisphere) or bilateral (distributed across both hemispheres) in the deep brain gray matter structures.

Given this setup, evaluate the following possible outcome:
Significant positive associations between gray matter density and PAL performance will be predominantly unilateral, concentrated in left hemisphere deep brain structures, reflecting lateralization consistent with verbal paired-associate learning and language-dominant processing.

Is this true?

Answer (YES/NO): YES